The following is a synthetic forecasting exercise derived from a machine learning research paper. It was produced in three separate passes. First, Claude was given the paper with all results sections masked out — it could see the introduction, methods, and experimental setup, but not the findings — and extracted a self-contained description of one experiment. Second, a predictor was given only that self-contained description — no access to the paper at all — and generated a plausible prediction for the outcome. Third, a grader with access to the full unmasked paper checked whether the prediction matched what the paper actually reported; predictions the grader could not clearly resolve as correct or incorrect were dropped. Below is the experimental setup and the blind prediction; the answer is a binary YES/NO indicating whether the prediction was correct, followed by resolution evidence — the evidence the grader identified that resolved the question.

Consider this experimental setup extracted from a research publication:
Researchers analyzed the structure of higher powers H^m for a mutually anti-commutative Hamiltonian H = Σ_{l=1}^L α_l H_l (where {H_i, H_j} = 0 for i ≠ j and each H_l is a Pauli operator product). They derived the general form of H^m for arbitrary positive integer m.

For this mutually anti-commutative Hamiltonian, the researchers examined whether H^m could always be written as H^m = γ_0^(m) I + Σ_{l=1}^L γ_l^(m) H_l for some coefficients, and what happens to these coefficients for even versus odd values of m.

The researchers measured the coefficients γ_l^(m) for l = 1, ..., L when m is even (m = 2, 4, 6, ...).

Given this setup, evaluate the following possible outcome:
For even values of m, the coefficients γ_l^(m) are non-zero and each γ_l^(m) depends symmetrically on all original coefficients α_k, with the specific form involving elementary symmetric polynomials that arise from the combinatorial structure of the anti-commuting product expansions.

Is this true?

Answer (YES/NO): NO